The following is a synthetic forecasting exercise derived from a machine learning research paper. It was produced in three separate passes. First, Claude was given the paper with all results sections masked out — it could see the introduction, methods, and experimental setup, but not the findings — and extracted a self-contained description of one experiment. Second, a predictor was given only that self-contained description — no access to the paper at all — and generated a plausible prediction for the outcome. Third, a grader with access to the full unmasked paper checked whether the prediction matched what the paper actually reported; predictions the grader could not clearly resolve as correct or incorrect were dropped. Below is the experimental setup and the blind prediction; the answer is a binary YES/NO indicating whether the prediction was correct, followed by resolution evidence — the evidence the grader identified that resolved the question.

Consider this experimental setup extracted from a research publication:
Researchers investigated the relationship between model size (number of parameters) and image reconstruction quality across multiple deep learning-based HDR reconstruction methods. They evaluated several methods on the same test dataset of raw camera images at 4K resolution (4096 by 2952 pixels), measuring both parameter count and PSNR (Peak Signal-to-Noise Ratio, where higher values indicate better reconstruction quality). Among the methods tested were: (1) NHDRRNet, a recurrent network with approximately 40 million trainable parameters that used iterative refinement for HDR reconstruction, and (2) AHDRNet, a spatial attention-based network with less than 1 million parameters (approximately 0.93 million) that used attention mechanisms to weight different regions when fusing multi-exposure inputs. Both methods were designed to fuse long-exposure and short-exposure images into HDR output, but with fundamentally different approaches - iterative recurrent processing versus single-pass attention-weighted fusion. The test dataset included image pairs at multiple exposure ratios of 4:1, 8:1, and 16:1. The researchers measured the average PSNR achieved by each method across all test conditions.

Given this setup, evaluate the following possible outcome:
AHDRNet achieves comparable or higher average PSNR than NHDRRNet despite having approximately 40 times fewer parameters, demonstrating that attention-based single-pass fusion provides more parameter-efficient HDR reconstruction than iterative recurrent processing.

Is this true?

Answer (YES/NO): YES